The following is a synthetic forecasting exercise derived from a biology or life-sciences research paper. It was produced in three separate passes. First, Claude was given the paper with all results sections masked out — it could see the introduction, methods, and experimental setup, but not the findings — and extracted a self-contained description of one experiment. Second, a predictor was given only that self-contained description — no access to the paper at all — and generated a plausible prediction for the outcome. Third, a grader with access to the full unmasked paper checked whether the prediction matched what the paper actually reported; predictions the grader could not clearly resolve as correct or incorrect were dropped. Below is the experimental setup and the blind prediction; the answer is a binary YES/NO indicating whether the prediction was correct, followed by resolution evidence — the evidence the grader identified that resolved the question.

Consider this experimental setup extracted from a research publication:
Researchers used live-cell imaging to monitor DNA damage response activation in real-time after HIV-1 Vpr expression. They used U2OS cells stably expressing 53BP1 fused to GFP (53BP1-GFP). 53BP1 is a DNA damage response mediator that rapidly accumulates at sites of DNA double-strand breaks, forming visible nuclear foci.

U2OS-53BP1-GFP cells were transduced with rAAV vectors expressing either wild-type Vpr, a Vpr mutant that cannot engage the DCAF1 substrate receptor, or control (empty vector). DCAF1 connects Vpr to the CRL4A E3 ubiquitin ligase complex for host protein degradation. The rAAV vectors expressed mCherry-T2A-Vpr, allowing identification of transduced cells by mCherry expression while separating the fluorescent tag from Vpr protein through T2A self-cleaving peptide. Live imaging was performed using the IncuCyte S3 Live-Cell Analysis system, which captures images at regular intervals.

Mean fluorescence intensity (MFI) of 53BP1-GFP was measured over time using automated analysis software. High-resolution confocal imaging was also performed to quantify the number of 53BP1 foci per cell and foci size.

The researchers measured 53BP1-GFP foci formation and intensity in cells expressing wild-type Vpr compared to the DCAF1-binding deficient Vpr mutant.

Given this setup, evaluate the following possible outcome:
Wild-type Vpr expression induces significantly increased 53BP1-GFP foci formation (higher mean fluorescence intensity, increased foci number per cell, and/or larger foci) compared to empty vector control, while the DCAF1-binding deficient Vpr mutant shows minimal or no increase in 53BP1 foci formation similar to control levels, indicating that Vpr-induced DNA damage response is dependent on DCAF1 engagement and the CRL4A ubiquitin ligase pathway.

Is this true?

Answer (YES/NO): NO